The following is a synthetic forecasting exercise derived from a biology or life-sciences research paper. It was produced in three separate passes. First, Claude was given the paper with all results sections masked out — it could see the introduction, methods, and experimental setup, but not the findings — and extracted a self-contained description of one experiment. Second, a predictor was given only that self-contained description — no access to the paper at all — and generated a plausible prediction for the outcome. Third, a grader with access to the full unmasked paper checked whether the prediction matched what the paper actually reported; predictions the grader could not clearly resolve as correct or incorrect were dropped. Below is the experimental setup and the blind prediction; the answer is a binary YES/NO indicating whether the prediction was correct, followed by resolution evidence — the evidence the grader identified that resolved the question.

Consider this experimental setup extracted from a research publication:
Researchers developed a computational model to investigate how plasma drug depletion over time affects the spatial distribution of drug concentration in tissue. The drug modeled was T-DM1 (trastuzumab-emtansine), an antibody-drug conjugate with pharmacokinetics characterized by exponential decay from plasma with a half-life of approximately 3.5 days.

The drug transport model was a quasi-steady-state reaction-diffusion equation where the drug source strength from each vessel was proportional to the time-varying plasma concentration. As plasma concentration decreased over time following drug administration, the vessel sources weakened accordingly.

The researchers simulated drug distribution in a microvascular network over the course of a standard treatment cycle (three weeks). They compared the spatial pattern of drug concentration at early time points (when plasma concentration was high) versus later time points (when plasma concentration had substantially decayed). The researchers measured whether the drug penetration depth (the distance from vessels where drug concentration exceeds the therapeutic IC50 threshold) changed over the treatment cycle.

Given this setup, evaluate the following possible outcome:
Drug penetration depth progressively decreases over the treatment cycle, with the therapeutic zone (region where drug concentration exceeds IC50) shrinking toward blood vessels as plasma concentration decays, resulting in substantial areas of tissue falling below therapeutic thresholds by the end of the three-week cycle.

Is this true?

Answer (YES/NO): YES